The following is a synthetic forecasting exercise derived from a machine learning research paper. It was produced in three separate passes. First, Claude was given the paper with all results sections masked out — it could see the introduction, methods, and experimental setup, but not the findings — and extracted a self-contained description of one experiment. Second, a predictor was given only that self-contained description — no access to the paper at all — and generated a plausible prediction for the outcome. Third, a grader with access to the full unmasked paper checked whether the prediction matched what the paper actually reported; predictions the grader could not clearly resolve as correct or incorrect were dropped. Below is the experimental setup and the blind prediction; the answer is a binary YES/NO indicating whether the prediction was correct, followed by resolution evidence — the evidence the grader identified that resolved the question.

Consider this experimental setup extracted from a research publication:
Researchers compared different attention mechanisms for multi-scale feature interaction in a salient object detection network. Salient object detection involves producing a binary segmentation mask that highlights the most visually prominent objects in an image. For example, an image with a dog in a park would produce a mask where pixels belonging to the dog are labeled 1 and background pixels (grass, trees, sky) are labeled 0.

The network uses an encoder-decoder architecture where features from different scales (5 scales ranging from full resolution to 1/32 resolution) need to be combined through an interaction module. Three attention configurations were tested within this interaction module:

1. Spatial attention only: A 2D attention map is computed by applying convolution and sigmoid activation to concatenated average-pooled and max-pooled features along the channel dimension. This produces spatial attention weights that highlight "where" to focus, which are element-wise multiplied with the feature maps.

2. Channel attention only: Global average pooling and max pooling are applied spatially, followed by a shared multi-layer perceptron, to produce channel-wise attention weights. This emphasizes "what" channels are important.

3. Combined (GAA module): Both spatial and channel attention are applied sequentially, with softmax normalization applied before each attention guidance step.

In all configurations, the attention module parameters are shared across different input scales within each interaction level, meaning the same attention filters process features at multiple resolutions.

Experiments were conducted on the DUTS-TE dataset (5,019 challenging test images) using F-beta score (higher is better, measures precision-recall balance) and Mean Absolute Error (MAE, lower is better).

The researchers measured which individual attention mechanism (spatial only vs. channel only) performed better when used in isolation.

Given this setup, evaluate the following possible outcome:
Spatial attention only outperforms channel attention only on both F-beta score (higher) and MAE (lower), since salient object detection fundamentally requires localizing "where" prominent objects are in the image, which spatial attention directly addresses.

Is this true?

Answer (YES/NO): YES